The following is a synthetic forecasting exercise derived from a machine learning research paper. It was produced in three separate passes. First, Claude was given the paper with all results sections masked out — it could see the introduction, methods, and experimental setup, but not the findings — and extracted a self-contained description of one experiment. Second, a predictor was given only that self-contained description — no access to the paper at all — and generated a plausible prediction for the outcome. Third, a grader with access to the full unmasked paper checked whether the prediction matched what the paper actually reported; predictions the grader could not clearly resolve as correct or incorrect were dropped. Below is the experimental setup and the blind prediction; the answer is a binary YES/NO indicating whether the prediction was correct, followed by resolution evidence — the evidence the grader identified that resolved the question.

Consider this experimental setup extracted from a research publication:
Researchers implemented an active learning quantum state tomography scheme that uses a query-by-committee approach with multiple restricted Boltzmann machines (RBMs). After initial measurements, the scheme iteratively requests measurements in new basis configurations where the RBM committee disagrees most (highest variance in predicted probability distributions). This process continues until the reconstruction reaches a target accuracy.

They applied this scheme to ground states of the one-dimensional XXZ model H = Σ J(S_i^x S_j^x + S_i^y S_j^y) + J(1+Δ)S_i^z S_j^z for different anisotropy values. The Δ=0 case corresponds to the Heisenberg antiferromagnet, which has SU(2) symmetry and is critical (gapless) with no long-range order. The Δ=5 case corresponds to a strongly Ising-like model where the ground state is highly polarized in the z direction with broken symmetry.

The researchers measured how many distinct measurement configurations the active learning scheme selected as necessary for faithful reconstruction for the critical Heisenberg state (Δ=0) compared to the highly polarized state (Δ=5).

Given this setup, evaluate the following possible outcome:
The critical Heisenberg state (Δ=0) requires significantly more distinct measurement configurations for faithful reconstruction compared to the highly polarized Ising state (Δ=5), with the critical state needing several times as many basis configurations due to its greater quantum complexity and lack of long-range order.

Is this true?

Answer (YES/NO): YES